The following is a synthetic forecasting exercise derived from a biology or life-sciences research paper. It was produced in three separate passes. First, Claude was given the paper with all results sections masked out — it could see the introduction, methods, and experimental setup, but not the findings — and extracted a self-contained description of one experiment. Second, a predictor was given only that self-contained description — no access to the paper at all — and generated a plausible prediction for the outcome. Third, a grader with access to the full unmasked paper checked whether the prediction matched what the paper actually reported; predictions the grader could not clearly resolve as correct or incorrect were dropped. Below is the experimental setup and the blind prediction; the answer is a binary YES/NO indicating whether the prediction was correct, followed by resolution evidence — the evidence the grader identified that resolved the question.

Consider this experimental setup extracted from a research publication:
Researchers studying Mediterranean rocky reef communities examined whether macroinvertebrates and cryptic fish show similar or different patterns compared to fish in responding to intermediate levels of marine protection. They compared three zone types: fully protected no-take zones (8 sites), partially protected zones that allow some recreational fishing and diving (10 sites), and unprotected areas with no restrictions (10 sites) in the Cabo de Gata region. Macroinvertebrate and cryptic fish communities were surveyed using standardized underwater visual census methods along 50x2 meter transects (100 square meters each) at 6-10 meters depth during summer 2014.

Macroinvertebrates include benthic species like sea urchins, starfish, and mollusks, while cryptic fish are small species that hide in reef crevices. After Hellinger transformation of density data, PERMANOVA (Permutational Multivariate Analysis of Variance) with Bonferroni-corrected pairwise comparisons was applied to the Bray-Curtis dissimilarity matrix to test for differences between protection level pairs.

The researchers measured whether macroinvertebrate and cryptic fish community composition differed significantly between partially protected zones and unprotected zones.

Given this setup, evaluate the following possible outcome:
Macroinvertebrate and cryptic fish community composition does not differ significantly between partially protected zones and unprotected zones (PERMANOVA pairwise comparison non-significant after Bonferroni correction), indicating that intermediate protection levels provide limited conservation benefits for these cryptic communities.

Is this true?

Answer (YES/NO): NO